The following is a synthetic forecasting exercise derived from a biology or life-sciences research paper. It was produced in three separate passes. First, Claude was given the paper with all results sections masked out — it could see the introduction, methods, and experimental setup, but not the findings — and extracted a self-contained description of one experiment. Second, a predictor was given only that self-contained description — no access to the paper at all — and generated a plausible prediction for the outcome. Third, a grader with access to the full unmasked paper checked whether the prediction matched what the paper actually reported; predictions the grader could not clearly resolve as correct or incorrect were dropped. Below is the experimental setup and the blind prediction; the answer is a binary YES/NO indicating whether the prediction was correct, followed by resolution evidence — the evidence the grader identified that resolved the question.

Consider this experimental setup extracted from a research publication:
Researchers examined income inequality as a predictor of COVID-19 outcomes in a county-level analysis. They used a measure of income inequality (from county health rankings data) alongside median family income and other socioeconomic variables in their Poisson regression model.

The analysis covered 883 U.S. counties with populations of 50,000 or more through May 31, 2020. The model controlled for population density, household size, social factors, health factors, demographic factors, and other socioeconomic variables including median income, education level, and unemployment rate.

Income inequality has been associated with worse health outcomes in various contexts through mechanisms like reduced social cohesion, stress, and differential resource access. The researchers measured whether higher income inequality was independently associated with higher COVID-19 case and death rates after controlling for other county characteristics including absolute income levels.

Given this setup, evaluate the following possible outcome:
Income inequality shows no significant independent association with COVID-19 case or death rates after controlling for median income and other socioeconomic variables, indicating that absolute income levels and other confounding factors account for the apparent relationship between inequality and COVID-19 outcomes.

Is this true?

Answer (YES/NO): NO